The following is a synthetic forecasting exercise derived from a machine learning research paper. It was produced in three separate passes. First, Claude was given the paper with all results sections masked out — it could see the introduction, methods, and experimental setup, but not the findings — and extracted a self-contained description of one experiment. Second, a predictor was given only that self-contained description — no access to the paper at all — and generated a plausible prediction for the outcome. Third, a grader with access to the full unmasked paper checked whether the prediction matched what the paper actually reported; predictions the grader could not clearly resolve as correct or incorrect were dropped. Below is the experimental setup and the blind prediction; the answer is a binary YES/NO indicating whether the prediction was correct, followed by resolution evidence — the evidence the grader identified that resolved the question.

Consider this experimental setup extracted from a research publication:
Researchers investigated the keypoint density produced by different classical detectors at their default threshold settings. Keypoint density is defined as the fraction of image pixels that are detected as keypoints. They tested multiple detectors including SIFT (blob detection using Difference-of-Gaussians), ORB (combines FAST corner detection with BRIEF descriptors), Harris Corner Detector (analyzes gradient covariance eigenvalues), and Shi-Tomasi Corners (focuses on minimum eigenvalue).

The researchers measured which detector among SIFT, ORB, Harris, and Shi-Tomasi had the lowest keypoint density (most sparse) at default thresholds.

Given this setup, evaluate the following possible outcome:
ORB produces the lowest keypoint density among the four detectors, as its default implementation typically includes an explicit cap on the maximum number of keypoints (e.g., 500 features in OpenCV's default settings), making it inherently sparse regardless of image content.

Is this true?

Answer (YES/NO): YES